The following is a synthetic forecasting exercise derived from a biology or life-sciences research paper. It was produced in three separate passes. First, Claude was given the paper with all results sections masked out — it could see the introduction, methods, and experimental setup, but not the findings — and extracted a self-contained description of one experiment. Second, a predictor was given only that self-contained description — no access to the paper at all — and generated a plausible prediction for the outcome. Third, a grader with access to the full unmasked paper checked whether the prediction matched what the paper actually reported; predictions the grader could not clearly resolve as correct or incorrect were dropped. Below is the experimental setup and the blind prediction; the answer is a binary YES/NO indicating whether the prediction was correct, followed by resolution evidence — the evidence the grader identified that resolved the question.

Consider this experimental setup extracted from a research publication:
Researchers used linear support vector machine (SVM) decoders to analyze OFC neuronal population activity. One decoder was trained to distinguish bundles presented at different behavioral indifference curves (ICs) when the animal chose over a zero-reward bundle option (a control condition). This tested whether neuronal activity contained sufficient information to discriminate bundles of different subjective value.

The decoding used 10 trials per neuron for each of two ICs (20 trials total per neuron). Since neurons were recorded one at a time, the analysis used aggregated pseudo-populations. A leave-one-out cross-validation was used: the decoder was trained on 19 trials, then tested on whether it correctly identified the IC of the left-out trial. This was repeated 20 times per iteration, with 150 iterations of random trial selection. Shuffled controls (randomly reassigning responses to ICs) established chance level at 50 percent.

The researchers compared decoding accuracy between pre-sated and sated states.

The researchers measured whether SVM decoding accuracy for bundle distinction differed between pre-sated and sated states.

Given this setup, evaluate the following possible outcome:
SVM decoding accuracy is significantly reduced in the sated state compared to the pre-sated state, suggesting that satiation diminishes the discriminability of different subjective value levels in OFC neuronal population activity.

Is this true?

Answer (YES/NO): NO